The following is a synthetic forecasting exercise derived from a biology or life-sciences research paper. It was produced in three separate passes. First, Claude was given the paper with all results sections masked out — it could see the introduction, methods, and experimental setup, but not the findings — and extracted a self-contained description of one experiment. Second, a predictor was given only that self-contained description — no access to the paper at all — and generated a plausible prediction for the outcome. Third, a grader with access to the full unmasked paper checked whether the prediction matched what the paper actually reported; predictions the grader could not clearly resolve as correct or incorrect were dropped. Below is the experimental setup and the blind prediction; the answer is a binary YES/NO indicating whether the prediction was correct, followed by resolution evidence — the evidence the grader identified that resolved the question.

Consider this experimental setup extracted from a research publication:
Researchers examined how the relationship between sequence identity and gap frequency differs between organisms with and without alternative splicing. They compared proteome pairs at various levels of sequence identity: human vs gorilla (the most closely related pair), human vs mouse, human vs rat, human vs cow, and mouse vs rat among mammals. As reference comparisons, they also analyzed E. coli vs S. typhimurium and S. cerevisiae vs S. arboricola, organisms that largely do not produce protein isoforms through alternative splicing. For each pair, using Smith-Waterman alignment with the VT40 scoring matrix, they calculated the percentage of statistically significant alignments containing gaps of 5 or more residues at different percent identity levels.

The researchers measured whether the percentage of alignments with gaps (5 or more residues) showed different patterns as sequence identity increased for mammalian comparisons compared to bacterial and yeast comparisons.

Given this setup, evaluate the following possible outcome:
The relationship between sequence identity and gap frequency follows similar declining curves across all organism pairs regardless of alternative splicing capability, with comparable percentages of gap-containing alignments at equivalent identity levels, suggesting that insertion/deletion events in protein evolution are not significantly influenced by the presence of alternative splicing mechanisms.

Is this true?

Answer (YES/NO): NO